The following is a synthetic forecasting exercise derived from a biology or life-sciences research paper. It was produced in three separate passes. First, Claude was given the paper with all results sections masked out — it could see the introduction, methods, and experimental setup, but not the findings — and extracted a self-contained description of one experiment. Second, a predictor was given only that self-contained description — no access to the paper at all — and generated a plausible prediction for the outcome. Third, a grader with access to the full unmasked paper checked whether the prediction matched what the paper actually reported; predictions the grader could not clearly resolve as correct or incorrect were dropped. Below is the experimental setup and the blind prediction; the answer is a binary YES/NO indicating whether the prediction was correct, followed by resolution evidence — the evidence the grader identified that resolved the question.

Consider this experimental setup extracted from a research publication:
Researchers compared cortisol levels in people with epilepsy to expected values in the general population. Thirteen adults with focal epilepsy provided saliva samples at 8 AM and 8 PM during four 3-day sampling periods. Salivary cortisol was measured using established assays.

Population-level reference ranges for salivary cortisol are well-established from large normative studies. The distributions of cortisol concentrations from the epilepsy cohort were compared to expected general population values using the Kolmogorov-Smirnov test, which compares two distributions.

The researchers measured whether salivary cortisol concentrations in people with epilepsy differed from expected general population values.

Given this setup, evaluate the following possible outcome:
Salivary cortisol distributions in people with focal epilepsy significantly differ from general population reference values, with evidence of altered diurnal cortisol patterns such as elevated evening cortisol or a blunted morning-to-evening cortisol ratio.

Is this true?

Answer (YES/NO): NO